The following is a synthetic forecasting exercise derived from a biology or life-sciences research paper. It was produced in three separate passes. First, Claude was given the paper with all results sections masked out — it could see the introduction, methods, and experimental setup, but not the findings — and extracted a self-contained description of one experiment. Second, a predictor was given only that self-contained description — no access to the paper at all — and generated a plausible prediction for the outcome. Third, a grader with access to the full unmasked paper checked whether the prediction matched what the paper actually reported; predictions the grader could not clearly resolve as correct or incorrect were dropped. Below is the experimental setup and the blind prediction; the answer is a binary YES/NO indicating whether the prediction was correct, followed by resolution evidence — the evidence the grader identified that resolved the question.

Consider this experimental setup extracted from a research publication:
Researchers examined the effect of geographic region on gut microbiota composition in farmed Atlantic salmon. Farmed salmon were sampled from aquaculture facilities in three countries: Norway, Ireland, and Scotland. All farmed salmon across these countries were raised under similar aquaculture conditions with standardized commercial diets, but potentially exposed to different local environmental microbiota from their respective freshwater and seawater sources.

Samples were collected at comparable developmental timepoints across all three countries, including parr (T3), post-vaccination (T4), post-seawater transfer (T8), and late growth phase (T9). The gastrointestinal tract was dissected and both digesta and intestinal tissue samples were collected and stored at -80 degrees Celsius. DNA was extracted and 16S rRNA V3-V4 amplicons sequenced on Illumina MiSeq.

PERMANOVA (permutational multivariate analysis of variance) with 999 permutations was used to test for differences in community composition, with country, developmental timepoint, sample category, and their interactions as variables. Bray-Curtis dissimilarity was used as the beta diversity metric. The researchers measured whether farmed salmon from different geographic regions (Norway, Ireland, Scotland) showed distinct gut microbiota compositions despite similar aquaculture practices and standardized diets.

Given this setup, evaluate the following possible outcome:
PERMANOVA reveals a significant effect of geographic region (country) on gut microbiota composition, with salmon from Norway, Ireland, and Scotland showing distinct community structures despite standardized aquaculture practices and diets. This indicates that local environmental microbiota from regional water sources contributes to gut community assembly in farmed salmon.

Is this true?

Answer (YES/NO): YES